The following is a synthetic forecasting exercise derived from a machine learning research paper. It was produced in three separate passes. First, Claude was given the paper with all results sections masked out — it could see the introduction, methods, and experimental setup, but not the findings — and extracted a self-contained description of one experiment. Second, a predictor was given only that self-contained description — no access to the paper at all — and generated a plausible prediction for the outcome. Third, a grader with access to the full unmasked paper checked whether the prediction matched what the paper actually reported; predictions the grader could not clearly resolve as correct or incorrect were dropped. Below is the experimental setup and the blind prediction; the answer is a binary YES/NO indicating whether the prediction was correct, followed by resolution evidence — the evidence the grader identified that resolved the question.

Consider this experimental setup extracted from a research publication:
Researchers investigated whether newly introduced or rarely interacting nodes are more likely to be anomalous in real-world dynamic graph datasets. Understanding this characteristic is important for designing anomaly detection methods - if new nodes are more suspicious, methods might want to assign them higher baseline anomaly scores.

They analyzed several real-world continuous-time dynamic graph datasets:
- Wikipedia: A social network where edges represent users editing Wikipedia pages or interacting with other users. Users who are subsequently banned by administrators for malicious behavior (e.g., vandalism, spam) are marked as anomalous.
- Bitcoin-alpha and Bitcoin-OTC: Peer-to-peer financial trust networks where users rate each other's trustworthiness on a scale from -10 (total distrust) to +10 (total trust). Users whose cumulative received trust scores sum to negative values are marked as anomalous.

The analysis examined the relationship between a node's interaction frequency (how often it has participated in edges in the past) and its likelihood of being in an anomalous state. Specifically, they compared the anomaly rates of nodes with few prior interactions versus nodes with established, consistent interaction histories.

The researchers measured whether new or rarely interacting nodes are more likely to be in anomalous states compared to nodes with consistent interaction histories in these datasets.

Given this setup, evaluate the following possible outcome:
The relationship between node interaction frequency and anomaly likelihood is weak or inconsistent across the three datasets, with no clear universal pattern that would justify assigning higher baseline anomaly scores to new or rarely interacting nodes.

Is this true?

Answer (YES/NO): NO